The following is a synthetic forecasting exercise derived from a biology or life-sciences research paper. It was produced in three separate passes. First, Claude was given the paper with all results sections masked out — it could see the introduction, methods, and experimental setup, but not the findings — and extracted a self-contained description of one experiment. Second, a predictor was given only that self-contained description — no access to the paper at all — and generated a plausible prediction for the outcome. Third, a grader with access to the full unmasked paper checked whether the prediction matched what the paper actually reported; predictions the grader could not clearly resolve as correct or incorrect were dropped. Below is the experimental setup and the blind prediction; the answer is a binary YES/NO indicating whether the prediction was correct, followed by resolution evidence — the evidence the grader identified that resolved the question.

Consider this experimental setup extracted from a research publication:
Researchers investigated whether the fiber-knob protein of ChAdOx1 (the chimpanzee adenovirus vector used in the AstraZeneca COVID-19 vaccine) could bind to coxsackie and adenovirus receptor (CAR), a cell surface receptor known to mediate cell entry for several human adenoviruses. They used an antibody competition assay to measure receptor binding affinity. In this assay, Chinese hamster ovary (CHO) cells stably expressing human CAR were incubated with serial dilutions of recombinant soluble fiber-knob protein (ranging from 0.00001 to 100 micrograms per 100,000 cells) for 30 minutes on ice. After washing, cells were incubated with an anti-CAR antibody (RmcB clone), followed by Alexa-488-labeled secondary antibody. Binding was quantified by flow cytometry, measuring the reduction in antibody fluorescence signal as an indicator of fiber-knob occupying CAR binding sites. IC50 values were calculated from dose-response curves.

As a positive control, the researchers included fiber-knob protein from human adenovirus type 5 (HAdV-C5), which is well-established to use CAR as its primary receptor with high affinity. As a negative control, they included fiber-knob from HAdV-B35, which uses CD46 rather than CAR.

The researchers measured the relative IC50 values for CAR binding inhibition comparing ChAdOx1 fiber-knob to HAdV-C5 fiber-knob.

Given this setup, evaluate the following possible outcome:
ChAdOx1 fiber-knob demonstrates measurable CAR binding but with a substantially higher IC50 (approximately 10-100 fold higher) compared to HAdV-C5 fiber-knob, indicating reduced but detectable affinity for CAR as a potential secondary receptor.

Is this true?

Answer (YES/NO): NO